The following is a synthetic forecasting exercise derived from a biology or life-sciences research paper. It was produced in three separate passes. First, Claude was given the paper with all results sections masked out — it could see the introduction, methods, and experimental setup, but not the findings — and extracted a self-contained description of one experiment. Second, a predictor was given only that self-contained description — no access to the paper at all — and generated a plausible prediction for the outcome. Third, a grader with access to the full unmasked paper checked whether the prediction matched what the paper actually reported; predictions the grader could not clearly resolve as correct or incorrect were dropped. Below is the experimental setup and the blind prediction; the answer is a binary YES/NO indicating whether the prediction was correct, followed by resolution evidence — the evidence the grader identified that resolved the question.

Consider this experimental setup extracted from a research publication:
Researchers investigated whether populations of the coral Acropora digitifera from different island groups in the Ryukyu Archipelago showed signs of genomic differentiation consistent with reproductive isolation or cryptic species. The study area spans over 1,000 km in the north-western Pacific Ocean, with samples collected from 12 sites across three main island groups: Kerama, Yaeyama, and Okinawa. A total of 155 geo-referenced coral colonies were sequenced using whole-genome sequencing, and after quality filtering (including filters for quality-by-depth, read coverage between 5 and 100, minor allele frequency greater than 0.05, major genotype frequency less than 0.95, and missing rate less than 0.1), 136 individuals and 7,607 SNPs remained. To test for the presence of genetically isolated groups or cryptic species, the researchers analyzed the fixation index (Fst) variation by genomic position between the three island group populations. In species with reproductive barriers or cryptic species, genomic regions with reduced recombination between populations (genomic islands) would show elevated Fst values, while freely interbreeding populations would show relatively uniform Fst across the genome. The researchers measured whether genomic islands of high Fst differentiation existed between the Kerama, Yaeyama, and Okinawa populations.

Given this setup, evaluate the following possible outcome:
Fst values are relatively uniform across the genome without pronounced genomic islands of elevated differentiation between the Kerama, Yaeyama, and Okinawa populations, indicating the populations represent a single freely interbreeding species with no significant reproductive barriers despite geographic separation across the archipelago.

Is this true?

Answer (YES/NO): YES